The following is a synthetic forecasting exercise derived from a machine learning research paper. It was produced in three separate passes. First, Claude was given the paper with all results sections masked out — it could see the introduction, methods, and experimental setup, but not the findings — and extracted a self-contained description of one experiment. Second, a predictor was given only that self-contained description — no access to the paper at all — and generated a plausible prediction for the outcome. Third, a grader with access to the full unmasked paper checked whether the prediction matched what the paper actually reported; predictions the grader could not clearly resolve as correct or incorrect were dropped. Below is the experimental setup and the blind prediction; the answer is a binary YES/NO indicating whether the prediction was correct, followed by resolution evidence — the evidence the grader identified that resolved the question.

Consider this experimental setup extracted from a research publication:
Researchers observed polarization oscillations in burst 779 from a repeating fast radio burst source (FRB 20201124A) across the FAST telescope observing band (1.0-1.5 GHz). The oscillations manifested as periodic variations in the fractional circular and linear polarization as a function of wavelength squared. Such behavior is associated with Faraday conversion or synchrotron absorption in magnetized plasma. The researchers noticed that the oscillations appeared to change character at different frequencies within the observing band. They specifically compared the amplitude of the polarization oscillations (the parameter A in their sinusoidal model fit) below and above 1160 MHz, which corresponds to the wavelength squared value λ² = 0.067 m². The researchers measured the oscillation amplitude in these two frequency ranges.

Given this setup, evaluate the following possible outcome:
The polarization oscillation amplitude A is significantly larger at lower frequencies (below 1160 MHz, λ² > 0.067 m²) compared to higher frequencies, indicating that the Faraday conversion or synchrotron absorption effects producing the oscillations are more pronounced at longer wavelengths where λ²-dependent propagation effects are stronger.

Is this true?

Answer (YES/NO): YES